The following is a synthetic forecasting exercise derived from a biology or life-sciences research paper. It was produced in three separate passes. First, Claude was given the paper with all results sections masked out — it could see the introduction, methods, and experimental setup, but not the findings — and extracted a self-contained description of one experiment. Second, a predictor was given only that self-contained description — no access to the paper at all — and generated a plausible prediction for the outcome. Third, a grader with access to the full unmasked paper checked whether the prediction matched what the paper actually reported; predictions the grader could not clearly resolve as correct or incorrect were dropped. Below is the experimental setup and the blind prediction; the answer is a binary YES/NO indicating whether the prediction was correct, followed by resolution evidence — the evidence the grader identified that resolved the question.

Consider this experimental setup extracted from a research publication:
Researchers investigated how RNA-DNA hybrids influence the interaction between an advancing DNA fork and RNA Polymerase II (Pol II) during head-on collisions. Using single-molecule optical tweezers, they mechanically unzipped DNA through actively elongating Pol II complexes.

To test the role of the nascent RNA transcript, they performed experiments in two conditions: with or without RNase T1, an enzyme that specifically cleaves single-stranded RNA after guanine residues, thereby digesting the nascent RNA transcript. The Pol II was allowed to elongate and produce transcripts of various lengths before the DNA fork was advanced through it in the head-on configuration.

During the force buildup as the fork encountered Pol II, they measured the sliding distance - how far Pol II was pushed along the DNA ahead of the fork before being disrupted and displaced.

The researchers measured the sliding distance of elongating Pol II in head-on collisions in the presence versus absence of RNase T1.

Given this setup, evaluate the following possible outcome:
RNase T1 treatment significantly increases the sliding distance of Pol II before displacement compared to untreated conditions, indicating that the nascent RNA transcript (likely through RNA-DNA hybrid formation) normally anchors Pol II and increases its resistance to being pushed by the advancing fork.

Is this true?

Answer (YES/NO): NO